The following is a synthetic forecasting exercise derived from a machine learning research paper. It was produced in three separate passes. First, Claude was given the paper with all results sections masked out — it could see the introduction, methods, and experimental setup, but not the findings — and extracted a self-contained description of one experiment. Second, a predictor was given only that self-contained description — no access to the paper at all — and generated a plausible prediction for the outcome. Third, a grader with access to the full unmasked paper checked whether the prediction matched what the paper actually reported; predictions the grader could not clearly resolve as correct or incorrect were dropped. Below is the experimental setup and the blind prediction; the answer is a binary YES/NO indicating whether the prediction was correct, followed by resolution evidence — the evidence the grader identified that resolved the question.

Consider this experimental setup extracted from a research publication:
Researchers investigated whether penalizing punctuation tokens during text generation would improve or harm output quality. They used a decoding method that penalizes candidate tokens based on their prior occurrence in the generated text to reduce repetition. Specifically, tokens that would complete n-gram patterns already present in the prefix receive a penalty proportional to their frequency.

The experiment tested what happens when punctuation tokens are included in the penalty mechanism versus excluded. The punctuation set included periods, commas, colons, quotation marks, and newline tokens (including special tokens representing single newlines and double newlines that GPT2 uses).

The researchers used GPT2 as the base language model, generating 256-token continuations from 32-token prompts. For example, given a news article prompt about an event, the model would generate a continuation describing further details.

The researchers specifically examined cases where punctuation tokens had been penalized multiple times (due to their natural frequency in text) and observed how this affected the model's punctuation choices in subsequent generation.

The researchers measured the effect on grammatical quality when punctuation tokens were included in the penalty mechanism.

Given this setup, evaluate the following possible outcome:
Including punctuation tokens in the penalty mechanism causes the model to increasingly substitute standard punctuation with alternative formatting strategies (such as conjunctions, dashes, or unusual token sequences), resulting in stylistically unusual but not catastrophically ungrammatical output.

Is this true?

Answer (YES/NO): NO